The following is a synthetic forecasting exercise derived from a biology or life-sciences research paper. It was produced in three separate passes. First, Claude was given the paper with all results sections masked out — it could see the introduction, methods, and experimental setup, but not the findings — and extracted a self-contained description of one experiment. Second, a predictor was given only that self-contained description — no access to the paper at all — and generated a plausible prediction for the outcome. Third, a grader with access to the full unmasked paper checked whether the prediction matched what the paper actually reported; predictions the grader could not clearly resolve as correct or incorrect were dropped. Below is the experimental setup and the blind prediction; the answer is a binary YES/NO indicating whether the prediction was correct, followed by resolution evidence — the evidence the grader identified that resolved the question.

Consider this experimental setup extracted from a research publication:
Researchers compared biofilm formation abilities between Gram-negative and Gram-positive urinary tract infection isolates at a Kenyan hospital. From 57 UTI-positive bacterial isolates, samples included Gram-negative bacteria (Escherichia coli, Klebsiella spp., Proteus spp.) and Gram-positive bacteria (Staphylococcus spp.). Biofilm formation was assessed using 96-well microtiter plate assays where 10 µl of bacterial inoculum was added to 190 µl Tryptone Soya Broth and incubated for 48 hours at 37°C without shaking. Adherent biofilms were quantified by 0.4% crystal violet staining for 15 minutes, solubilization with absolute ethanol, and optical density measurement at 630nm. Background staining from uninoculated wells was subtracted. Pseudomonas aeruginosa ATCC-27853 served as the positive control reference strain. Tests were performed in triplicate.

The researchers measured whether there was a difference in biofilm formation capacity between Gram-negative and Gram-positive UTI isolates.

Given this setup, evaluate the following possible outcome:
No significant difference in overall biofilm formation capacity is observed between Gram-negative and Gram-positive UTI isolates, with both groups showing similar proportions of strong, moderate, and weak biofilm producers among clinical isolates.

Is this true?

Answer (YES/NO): NO